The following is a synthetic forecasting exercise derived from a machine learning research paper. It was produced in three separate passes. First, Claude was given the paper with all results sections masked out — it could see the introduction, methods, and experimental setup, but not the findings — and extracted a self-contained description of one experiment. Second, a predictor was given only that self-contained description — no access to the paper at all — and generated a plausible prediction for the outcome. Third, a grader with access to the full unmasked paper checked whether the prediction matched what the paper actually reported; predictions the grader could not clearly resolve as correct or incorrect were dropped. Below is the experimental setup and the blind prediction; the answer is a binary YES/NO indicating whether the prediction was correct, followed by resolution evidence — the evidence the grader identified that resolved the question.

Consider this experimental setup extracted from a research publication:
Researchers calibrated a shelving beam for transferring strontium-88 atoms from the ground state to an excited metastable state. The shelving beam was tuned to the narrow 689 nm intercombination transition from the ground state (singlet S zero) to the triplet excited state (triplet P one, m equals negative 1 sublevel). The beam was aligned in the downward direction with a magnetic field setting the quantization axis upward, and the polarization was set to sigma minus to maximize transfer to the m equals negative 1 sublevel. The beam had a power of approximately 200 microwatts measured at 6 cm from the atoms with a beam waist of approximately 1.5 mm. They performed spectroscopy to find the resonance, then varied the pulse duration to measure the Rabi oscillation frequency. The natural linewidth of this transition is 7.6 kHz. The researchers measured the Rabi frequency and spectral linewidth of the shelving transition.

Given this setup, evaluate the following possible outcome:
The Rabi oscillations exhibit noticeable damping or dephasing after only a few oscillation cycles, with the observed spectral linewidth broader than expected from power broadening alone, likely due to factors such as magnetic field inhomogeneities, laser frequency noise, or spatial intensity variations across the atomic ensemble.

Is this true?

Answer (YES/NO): NO